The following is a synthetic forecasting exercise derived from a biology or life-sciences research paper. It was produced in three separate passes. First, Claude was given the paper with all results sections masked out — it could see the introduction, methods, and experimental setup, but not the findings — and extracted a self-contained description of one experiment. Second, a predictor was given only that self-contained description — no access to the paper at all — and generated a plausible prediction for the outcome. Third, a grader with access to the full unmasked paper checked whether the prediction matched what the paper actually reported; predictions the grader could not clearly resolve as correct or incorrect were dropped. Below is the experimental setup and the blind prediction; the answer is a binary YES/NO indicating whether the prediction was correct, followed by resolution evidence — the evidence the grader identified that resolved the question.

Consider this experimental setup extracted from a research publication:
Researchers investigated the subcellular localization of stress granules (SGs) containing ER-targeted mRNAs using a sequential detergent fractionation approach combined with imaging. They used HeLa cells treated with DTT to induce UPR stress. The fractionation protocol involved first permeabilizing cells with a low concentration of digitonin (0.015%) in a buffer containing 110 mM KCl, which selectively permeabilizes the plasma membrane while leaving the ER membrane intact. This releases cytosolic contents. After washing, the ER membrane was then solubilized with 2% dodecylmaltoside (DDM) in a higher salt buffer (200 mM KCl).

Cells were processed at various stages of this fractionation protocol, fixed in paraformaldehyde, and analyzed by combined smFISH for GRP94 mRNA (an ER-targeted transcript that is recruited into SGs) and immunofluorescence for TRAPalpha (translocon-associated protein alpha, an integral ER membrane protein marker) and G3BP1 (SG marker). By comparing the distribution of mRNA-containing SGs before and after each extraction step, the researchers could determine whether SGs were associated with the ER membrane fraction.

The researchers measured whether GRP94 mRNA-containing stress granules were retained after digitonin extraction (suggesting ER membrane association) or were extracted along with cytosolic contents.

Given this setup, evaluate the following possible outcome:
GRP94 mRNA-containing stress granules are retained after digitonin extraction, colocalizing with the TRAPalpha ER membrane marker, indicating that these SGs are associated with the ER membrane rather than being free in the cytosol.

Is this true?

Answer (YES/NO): YES